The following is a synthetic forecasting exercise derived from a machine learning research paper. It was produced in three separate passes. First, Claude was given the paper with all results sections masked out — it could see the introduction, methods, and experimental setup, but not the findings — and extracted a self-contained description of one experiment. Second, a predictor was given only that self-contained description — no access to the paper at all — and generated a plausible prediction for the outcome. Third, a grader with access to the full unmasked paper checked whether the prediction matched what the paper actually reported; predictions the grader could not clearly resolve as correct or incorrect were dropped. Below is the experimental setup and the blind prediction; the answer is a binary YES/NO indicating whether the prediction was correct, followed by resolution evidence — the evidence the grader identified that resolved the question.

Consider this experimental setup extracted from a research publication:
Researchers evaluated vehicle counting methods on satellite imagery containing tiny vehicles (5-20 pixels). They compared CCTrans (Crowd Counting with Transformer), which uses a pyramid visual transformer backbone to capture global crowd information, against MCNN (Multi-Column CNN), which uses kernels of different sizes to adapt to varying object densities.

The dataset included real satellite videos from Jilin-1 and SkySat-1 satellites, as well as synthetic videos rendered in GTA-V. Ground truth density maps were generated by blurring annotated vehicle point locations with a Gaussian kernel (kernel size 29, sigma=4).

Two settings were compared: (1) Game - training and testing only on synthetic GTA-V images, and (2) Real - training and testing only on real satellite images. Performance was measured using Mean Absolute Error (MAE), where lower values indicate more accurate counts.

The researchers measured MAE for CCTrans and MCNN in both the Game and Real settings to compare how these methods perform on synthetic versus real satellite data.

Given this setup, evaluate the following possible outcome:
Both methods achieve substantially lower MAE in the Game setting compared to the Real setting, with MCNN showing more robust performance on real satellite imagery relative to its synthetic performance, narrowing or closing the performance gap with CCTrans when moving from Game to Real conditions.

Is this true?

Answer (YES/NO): NO